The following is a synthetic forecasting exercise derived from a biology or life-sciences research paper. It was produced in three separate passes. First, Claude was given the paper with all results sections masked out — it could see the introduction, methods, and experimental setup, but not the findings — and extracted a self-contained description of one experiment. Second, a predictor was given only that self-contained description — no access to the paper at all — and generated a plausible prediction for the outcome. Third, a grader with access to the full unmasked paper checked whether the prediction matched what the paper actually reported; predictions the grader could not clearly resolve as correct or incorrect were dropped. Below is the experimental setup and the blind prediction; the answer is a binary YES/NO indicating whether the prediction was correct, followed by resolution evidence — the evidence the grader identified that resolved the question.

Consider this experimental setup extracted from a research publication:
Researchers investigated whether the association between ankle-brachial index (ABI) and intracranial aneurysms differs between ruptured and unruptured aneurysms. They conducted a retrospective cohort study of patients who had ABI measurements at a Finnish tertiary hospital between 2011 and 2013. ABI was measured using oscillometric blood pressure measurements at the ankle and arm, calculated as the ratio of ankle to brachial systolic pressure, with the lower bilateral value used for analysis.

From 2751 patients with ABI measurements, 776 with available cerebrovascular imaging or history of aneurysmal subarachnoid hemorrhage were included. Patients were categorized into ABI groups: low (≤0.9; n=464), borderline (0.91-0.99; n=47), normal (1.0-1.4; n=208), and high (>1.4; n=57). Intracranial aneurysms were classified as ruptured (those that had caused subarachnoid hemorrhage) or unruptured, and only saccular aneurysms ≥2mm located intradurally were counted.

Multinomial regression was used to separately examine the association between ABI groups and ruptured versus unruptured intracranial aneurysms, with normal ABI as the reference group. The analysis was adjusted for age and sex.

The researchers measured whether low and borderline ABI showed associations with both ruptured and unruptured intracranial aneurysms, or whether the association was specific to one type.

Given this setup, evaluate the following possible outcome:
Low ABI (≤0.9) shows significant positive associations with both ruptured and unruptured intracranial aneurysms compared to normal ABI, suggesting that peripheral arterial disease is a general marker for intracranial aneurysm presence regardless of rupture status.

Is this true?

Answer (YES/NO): NO